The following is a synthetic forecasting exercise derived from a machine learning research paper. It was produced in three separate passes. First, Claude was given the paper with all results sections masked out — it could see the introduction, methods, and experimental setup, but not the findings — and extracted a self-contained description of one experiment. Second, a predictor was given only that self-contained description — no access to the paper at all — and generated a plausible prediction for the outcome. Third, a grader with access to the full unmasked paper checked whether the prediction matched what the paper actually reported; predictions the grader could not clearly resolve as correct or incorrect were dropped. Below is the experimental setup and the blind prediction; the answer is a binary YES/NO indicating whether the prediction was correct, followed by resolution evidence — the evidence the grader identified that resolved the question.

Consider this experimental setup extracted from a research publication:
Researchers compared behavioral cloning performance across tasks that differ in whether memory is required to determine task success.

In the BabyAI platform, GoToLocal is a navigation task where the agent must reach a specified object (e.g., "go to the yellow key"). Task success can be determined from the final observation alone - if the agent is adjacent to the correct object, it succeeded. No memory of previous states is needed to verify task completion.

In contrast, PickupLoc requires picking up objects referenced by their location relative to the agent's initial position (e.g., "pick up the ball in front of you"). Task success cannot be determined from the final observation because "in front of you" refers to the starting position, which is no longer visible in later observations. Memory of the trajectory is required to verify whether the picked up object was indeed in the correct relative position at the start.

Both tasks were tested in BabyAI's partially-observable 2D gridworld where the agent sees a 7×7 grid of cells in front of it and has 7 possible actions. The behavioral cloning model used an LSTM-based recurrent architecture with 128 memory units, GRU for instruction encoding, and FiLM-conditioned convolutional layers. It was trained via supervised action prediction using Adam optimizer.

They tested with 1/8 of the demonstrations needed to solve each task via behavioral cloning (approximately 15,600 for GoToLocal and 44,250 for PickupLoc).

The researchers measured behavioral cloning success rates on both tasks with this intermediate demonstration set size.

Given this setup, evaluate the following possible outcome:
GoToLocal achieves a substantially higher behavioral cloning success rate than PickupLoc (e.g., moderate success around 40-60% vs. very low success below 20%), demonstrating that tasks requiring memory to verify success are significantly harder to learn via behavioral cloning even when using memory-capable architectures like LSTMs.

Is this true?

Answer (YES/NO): NO